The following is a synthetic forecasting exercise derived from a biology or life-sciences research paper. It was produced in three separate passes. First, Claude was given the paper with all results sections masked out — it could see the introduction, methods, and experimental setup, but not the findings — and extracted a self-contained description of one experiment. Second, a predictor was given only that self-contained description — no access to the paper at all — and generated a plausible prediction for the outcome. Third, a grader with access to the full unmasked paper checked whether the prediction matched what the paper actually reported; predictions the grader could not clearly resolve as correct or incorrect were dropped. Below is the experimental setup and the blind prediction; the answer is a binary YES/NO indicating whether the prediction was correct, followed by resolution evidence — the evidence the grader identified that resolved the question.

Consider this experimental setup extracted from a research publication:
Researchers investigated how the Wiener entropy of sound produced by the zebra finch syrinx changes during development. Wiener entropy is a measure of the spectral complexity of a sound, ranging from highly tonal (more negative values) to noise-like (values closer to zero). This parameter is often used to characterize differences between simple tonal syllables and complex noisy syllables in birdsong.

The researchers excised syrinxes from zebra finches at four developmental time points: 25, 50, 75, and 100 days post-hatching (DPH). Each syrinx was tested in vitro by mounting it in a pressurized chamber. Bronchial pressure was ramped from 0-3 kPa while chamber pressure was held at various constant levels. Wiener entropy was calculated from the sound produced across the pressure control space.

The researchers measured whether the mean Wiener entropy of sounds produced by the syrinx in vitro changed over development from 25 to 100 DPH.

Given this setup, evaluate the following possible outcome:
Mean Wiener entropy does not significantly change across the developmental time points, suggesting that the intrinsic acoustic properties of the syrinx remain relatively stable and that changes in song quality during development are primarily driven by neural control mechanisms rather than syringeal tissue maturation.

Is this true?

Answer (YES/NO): YES